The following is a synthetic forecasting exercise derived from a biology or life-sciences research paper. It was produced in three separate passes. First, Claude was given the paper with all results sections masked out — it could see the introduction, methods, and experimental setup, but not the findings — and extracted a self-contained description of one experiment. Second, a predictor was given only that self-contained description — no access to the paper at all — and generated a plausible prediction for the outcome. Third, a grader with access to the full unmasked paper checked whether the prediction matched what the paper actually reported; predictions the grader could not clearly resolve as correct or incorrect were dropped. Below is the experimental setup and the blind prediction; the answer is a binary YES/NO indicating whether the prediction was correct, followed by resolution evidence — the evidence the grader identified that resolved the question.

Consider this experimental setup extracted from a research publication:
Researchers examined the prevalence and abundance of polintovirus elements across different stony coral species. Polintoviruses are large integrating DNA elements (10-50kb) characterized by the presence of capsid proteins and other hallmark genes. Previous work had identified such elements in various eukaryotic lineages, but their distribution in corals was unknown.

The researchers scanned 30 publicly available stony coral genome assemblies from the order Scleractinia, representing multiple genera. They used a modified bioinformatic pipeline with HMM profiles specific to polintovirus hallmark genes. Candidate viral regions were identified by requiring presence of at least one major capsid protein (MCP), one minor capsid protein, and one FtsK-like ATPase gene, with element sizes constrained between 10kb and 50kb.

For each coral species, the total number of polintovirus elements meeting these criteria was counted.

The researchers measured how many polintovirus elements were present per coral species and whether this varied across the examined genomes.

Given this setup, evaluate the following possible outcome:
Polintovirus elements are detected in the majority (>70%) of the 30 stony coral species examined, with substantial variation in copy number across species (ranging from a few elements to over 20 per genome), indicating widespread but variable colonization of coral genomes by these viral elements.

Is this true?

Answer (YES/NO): NO